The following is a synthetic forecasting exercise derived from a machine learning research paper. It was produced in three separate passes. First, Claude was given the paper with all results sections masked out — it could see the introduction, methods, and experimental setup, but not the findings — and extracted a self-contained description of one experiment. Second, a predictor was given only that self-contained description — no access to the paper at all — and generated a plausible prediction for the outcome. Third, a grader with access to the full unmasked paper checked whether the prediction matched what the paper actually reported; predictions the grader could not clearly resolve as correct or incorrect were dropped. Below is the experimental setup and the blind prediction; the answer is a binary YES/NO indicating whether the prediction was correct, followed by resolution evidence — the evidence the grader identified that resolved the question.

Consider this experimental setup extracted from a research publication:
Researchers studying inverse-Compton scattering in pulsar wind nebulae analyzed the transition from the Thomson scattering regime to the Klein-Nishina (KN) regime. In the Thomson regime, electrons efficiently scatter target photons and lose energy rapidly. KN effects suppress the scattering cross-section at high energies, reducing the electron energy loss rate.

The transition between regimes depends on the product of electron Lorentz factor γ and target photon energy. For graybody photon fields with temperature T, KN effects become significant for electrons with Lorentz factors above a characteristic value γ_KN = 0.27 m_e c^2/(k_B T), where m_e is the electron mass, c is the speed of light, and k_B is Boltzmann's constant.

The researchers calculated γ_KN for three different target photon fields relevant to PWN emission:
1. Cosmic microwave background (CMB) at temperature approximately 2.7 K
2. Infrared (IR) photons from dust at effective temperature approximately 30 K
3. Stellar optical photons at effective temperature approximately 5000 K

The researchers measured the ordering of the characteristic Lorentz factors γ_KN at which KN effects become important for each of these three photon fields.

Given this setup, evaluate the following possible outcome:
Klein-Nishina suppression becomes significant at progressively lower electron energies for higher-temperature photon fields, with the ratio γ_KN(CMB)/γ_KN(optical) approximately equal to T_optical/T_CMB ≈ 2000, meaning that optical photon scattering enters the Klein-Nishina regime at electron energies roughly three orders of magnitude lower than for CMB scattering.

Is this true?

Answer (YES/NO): YES